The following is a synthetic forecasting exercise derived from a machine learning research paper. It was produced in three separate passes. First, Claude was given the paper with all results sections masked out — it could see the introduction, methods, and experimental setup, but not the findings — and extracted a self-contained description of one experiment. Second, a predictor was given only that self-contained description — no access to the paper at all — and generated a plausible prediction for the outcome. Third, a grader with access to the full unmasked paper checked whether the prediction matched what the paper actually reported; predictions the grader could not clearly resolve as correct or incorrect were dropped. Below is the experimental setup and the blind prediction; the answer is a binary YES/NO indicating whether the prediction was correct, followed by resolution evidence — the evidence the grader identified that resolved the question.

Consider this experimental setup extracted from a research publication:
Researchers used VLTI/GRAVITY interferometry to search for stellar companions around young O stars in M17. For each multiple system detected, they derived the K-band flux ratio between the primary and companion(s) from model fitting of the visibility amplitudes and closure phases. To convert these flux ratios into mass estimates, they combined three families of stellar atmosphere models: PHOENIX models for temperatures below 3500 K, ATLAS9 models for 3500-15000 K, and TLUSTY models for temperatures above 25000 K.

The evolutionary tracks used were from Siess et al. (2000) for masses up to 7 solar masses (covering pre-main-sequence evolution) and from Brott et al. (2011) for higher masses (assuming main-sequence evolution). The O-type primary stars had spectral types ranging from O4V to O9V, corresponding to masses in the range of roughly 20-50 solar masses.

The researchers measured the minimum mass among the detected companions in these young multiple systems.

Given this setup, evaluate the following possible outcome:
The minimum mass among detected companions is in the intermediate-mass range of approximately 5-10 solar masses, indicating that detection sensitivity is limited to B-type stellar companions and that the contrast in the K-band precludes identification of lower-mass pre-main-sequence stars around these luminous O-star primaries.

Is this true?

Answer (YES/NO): NO